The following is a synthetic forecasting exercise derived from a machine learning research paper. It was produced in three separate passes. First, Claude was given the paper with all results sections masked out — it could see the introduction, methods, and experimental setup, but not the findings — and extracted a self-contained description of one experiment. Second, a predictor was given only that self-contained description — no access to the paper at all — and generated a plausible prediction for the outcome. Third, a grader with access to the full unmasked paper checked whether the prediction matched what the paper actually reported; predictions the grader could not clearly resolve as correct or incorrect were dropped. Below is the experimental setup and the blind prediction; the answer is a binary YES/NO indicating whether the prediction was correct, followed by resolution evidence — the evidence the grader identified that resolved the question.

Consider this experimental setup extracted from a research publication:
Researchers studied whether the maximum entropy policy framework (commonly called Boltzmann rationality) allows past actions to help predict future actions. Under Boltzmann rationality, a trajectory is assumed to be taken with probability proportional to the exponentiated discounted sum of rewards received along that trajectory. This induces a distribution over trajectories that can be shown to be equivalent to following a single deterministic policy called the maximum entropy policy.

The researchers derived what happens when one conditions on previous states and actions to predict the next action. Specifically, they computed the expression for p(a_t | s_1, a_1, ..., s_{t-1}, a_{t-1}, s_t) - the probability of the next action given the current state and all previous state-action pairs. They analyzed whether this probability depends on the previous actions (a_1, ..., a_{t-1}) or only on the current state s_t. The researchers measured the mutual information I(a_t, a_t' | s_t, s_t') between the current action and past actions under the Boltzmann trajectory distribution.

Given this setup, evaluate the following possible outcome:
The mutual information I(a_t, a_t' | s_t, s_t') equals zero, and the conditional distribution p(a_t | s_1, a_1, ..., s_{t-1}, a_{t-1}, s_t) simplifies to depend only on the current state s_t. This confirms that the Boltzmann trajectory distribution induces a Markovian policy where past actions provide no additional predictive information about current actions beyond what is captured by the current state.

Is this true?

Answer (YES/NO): YES